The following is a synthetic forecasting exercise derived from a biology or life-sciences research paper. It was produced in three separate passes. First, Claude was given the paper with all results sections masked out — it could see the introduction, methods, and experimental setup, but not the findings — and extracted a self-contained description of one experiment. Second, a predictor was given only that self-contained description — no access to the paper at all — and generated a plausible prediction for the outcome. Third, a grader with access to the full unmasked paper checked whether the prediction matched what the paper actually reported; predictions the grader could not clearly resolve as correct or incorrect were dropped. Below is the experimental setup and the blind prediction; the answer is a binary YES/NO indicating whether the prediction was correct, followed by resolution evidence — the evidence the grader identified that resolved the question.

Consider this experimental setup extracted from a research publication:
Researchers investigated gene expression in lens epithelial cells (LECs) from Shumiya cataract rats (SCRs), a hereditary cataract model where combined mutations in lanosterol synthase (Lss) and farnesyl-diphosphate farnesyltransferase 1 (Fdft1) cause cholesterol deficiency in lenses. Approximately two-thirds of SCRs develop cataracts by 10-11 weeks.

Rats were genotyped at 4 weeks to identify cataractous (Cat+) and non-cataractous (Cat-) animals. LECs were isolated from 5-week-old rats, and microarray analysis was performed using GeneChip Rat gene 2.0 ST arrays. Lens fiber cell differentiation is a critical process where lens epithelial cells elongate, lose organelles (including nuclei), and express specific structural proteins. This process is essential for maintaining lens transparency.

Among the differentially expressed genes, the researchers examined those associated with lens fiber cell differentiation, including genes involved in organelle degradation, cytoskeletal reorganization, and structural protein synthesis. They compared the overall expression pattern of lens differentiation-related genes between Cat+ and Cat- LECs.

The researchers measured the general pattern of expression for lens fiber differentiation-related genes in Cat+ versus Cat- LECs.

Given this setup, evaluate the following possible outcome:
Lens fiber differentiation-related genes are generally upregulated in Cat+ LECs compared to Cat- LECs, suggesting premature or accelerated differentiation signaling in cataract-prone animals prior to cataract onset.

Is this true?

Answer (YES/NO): NO